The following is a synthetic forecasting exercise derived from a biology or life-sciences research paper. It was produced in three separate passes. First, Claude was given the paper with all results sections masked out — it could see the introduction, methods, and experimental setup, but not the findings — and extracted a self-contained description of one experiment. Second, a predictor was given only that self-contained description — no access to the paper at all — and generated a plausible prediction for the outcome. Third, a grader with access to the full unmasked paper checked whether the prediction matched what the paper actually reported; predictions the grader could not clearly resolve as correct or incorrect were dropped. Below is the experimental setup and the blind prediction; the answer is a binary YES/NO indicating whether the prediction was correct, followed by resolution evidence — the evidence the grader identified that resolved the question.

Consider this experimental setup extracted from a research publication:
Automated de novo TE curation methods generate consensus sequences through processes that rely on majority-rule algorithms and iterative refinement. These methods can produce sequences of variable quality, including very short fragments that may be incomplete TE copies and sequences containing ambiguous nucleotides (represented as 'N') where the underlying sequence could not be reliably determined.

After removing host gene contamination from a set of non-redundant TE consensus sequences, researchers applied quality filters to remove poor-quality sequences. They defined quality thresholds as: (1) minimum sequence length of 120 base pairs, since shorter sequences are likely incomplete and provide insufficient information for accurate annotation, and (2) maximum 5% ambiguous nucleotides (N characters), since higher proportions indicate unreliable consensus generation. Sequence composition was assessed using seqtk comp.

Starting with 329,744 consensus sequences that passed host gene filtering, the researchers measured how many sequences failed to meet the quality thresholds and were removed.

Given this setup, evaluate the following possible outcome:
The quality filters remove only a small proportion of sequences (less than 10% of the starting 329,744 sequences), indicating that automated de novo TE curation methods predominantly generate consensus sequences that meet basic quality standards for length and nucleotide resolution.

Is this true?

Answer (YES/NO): NO